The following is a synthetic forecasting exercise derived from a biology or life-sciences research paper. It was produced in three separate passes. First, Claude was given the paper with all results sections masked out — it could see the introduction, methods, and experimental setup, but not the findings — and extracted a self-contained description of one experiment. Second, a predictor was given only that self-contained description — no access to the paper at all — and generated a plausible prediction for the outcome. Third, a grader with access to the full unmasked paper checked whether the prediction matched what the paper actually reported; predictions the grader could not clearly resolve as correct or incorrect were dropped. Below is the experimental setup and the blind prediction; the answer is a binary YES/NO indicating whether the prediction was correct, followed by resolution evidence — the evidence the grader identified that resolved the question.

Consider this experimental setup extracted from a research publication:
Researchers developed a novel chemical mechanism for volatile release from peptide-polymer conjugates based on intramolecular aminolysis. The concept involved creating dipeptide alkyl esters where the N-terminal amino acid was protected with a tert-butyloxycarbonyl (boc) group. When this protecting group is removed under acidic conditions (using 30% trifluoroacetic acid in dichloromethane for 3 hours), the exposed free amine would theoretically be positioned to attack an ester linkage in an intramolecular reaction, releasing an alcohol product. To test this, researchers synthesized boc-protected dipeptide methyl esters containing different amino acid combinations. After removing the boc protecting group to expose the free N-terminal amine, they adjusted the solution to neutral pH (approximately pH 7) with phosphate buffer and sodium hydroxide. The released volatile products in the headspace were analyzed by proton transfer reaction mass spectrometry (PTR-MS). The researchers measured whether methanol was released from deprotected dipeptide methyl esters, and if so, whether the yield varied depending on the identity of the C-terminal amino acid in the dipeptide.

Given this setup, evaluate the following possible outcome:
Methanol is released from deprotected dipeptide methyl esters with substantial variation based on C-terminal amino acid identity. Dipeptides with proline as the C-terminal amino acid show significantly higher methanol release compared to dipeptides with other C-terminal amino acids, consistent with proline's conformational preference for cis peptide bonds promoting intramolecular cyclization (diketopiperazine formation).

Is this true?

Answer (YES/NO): NO